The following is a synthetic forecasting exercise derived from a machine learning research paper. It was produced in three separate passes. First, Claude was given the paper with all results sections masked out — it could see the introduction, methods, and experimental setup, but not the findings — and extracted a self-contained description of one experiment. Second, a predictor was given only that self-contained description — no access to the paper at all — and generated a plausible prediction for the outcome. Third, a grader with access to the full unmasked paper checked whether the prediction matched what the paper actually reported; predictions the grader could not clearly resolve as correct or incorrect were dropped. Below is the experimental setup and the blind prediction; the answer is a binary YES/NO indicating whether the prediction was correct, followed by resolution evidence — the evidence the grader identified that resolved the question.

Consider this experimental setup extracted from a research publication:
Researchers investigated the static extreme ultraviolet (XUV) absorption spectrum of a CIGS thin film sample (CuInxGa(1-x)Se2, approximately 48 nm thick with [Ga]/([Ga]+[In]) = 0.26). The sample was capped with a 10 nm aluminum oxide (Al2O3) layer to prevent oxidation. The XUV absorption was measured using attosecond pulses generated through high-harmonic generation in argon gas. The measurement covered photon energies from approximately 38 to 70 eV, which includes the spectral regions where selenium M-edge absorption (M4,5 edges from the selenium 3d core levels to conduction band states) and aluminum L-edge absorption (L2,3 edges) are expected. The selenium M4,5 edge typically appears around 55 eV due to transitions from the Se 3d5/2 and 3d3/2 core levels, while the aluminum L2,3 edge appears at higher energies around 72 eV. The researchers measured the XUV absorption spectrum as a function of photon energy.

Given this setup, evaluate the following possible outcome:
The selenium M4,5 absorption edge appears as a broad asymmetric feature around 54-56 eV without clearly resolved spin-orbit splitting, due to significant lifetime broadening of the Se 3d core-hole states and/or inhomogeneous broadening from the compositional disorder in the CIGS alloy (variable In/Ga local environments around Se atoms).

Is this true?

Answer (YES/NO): NO